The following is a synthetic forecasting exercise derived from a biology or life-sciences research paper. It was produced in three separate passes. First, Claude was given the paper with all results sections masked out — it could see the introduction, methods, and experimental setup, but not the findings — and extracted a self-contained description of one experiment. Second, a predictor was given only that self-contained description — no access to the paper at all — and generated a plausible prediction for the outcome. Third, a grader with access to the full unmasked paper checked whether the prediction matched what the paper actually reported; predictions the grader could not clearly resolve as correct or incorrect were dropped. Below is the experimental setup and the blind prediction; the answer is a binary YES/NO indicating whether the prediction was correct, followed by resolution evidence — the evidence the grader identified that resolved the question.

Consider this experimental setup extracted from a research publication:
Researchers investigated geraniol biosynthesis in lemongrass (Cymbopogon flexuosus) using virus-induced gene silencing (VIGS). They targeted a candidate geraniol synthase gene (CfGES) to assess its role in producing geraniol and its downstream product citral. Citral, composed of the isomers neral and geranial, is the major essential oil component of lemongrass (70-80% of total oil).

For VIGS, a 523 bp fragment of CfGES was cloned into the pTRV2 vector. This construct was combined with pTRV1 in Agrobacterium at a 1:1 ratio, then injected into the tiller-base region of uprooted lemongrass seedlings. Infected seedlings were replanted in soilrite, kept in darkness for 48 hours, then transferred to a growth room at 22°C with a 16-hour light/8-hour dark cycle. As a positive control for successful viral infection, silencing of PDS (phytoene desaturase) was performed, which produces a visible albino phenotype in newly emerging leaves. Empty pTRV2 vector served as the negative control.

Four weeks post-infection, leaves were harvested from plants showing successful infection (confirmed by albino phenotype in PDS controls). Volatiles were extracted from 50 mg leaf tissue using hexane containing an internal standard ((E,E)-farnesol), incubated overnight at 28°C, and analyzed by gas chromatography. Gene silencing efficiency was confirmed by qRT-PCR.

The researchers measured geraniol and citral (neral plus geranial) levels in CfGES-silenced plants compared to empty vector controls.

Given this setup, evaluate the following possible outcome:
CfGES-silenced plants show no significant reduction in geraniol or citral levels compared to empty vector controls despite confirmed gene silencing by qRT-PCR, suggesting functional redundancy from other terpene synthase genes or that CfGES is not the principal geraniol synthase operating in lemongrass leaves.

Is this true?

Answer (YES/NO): NO